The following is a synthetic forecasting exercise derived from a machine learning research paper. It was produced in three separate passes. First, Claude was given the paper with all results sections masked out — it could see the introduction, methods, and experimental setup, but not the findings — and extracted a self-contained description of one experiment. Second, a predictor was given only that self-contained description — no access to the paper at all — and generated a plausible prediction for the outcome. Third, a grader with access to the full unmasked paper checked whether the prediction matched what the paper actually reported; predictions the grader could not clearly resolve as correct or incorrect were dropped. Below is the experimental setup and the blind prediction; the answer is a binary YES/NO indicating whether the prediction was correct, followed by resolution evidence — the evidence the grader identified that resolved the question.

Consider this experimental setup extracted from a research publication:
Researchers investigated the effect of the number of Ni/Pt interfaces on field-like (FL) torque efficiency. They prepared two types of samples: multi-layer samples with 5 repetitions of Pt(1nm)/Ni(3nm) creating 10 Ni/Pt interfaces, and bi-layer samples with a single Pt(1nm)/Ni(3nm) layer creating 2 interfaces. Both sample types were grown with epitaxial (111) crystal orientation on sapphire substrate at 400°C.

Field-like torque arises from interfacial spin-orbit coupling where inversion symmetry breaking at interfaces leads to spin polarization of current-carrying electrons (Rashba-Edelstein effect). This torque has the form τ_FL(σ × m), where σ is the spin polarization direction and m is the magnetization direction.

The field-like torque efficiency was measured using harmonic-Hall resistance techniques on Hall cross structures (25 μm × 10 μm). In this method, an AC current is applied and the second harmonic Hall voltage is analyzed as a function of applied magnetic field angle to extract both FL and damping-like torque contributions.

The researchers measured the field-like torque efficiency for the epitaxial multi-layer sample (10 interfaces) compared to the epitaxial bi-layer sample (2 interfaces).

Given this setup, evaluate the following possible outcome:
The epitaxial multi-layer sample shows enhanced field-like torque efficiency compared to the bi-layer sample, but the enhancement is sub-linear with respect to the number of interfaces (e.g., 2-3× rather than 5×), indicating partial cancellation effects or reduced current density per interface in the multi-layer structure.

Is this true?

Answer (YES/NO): NO